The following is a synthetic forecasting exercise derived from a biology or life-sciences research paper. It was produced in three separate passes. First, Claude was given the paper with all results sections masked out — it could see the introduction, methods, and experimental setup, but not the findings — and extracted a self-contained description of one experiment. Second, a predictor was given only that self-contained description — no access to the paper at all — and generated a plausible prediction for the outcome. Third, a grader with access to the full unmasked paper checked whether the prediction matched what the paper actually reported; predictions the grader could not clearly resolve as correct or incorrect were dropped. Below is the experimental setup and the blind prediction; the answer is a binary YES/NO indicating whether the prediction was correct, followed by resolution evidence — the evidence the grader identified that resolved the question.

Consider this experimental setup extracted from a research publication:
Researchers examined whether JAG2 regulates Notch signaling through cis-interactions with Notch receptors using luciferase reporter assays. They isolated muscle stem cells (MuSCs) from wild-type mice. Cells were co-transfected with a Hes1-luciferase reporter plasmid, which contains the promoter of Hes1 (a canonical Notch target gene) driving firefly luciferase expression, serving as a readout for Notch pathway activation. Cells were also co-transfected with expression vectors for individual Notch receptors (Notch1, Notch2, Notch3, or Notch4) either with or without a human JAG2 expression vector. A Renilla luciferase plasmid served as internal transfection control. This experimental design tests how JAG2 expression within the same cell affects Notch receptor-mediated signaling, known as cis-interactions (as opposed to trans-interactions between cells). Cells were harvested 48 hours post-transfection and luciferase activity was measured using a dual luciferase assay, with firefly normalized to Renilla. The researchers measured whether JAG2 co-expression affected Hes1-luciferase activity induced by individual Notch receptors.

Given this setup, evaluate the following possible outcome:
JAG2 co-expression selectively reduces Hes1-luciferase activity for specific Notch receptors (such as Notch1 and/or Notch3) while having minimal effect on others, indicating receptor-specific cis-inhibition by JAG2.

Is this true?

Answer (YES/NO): YES